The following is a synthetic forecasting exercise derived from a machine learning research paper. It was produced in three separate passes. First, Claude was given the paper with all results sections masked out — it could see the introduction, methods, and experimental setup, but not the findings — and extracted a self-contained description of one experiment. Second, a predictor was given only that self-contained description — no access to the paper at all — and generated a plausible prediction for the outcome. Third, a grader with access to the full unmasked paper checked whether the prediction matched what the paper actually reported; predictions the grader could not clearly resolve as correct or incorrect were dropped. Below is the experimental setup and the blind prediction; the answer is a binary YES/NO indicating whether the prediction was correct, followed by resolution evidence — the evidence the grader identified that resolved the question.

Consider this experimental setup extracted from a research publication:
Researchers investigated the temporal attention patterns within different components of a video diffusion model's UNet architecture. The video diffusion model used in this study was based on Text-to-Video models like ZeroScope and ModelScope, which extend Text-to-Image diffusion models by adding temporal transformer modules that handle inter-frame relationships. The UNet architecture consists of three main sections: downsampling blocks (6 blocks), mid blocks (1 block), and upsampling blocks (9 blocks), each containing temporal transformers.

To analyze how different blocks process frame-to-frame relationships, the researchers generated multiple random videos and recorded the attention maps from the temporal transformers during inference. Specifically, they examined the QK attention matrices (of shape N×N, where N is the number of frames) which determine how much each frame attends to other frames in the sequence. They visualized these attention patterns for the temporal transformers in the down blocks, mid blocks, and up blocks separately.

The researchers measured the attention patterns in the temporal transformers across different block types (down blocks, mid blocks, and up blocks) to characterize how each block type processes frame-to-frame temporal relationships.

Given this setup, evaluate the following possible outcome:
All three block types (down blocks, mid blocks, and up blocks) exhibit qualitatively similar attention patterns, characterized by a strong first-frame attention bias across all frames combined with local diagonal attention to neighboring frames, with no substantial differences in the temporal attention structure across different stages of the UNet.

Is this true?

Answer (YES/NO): NO